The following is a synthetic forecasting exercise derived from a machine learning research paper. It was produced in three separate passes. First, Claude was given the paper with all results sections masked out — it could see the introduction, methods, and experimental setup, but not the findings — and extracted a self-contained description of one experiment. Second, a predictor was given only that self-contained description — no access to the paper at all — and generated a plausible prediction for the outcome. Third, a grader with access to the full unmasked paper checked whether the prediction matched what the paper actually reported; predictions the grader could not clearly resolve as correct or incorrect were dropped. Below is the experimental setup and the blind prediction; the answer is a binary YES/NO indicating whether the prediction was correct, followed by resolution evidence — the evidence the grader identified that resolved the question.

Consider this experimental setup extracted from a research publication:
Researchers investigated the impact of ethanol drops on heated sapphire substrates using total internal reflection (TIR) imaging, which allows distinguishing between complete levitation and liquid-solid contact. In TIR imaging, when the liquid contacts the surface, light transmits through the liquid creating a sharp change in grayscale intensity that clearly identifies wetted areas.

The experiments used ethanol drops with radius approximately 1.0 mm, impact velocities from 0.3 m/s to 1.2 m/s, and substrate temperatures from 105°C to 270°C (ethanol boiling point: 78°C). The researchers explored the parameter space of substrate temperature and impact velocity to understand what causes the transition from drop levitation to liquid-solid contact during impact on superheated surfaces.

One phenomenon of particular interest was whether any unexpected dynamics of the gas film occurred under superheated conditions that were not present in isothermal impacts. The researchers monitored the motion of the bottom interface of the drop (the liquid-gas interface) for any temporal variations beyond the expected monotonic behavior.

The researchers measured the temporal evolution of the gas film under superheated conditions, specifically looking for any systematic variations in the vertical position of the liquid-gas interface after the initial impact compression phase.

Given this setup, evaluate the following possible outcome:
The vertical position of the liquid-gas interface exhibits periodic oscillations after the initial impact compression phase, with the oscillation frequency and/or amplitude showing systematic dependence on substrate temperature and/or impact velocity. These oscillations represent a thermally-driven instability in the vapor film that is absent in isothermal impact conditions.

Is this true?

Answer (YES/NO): YES